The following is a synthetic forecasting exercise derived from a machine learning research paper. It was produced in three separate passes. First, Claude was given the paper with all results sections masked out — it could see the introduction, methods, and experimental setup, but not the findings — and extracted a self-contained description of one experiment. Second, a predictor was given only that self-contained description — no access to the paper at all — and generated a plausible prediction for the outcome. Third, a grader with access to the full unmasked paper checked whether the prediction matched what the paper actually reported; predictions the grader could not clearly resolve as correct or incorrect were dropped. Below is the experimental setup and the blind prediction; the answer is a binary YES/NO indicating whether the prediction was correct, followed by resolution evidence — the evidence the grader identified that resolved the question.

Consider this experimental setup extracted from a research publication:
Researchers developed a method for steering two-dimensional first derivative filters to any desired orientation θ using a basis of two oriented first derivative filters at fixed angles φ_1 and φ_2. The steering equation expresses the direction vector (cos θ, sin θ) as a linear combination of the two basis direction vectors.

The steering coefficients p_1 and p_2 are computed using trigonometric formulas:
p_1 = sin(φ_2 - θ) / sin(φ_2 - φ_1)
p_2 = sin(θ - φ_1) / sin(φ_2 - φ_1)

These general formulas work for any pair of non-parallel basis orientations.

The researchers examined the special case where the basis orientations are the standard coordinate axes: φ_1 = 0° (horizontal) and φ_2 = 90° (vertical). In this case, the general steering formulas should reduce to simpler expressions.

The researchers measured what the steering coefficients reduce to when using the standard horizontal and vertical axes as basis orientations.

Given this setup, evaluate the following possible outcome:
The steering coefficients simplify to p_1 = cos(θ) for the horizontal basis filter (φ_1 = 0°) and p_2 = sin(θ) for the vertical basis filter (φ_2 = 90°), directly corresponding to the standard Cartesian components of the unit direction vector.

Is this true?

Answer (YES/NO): YES